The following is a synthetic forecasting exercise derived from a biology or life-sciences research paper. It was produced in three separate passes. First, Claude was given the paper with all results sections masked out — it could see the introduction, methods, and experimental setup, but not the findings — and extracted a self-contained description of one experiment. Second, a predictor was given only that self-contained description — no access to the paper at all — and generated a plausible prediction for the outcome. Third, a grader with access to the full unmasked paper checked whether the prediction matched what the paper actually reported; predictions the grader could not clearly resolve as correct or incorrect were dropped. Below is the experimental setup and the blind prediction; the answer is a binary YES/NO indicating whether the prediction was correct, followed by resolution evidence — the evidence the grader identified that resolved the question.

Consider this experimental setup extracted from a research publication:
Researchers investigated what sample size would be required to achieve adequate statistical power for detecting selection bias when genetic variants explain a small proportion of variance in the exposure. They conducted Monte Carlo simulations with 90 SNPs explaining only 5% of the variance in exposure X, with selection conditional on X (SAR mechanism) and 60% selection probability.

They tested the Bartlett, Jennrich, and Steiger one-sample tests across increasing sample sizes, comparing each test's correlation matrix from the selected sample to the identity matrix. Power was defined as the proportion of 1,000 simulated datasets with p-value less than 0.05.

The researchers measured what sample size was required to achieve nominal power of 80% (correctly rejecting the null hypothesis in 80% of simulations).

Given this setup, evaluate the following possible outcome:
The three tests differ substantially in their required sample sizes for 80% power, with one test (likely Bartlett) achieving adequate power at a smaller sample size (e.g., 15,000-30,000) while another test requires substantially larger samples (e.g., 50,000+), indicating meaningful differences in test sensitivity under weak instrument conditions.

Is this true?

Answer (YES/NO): NO